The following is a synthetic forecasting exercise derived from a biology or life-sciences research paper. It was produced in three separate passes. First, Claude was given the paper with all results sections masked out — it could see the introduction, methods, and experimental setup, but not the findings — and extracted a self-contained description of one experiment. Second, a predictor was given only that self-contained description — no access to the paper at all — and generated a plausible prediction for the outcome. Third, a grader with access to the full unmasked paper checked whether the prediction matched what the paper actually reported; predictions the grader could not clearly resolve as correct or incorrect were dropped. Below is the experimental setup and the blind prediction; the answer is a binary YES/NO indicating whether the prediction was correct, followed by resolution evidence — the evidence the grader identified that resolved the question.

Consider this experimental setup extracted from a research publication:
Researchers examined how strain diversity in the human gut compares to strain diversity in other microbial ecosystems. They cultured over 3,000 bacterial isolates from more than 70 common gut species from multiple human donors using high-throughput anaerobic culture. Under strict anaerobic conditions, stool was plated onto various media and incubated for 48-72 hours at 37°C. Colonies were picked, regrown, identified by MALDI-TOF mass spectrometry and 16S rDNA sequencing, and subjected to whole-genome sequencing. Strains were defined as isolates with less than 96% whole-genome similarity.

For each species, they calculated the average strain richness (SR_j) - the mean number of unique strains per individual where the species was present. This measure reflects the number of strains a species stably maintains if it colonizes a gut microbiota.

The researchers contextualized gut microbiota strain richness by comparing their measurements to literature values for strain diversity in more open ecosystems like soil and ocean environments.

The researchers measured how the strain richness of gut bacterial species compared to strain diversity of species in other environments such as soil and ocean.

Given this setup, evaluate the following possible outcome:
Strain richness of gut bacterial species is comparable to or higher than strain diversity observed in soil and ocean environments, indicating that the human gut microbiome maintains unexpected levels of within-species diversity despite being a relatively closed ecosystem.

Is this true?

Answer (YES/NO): NO